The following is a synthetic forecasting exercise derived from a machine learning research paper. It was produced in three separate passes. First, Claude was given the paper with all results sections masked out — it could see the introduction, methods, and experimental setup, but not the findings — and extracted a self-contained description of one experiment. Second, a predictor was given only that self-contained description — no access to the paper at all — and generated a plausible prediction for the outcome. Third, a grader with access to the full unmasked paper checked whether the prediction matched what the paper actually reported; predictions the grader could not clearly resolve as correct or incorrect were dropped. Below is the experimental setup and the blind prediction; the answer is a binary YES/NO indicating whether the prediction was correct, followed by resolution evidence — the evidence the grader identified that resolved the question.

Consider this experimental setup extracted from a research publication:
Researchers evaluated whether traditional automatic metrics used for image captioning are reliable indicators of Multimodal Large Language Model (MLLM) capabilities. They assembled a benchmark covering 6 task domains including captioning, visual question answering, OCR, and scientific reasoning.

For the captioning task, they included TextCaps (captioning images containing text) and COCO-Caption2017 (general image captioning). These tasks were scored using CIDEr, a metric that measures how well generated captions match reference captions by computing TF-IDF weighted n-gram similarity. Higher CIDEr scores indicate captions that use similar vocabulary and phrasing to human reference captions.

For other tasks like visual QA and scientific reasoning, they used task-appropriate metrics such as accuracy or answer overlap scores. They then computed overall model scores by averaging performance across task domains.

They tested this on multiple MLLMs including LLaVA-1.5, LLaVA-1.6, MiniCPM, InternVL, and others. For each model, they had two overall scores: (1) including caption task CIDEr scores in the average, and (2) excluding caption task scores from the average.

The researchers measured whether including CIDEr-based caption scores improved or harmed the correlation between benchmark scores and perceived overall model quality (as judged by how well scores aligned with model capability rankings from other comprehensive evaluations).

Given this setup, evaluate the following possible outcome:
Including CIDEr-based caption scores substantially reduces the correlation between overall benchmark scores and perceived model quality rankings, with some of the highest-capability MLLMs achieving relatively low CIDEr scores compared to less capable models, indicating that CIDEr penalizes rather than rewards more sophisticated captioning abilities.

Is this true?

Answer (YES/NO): YES